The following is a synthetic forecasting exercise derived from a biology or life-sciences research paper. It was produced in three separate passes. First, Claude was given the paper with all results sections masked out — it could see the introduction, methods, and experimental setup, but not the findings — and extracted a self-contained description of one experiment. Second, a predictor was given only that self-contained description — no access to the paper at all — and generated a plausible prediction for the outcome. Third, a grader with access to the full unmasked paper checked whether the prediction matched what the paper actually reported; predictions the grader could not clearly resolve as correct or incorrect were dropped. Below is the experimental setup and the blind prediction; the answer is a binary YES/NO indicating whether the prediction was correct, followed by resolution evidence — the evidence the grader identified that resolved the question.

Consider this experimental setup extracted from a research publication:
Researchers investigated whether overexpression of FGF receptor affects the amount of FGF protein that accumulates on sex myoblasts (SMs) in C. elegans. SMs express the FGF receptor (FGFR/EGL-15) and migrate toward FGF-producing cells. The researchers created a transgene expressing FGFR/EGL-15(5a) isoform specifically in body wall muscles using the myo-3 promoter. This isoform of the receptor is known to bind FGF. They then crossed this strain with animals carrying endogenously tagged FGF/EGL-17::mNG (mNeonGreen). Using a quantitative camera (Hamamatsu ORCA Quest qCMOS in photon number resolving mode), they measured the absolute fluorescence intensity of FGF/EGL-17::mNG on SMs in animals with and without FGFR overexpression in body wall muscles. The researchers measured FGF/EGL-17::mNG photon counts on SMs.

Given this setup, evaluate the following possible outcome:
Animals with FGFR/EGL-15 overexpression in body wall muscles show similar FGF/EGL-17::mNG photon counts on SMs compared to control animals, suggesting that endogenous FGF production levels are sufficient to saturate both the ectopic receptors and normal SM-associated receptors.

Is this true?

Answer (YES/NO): NO